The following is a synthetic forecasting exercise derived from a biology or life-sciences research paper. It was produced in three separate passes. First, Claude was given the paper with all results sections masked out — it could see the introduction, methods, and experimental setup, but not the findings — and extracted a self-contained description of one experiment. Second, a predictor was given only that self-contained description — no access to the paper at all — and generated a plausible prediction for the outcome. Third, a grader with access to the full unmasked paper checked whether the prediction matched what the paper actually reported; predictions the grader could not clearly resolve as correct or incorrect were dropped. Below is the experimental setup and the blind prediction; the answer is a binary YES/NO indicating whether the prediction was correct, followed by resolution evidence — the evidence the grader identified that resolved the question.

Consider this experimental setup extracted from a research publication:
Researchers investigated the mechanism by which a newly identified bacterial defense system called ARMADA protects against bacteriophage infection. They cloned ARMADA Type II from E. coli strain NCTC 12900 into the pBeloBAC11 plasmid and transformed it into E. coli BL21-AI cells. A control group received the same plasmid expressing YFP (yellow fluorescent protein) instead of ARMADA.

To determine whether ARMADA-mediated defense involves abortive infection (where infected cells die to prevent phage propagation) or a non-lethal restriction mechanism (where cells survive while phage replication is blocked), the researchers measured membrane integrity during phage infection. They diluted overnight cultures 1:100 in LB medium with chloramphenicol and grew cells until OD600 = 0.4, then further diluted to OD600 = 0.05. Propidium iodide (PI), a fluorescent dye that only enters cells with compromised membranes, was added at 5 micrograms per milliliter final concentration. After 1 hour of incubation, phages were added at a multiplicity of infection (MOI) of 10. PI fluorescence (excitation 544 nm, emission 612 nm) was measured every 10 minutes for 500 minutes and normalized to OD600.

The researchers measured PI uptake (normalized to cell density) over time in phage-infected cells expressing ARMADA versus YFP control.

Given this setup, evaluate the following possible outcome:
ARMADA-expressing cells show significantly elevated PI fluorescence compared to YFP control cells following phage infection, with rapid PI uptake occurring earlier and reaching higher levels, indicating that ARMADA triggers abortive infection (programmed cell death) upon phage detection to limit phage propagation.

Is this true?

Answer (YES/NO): NO